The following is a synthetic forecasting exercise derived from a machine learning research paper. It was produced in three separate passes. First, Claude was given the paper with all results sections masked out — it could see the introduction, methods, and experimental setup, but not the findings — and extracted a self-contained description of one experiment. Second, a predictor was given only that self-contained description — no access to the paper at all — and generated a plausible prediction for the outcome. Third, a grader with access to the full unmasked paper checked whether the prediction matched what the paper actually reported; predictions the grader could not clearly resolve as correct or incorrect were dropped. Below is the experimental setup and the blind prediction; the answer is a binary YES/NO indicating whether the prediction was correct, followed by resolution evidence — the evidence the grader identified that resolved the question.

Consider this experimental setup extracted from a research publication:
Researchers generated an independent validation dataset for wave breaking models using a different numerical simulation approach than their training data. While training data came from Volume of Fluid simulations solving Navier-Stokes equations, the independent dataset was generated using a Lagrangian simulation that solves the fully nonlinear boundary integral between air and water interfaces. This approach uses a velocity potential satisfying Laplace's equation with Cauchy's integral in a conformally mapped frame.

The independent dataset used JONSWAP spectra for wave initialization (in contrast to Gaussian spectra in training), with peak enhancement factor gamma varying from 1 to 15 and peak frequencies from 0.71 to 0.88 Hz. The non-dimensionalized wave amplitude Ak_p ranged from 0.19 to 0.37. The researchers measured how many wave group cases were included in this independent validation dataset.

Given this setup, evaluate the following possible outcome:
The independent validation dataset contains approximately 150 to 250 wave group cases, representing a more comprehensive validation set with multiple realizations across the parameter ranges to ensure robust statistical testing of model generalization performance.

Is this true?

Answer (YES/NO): NO